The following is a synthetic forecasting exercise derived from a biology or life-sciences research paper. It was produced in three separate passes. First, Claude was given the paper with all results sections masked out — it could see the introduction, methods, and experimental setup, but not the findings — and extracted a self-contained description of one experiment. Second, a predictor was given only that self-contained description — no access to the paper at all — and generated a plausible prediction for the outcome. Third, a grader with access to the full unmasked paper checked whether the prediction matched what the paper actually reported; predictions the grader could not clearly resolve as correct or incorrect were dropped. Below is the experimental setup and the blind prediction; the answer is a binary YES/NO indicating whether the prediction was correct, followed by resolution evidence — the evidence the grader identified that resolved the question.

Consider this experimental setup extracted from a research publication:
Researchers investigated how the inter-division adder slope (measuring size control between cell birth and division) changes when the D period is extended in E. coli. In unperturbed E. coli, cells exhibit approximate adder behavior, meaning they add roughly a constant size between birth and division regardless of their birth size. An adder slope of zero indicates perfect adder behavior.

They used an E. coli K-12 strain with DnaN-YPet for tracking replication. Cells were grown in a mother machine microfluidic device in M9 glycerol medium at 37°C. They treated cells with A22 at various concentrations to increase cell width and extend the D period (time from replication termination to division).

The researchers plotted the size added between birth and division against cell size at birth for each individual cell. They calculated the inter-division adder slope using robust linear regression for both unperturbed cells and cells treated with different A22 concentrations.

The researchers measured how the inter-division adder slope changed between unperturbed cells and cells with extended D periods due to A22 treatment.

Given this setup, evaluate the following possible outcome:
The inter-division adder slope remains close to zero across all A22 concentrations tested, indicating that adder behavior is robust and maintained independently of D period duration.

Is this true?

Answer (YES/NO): NO